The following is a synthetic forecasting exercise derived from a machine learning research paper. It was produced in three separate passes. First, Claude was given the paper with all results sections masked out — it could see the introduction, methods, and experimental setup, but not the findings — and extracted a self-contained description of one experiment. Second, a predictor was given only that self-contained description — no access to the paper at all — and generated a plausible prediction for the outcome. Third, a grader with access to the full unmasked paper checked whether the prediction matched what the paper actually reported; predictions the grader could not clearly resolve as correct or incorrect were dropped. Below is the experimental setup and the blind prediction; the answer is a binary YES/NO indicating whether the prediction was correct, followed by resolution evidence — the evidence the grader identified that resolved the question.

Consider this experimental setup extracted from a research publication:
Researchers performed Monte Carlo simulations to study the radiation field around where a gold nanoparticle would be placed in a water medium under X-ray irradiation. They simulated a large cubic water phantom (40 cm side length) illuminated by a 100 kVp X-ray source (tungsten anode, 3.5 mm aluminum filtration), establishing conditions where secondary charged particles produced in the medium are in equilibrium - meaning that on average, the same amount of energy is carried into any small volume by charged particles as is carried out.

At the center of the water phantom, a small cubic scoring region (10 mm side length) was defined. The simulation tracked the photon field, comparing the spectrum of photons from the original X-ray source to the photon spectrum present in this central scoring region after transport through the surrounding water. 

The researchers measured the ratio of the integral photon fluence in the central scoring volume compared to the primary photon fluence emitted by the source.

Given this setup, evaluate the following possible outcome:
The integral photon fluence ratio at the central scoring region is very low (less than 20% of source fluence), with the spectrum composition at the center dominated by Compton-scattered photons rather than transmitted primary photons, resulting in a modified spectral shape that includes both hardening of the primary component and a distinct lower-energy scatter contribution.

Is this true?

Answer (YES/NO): NO